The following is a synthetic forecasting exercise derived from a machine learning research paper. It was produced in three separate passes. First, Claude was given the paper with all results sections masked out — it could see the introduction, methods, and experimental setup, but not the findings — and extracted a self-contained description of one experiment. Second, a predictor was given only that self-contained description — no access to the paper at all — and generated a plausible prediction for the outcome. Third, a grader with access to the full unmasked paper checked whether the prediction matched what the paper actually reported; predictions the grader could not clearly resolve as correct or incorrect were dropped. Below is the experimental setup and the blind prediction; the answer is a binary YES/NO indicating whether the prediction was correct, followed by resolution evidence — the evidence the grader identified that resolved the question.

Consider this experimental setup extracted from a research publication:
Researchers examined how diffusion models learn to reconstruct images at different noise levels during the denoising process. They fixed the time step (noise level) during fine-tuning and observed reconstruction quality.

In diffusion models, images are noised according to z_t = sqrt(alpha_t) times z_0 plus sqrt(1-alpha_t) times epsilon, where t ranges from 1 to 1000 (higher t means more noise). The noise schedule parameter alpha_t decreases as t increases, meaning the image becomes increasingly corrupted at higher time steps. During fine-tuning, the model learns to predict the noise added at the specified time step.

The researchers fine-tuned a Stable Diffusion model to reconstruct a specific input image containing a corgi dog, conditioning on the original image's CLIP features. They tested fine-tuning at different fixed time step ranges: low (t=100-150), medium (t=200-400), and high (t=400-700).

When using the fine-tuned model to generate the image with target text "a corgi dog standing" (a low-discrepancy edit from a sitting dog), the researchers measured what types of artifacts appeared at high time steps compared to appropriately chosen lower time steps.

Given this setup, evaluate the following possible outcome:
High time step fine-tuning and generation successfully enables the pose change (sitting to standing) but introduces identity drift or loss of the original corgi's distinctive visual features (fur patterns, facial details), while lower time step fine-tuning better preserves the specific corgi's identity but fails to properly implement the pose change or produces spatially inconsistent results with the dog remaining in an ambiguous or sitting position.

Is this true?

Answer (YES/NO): NO